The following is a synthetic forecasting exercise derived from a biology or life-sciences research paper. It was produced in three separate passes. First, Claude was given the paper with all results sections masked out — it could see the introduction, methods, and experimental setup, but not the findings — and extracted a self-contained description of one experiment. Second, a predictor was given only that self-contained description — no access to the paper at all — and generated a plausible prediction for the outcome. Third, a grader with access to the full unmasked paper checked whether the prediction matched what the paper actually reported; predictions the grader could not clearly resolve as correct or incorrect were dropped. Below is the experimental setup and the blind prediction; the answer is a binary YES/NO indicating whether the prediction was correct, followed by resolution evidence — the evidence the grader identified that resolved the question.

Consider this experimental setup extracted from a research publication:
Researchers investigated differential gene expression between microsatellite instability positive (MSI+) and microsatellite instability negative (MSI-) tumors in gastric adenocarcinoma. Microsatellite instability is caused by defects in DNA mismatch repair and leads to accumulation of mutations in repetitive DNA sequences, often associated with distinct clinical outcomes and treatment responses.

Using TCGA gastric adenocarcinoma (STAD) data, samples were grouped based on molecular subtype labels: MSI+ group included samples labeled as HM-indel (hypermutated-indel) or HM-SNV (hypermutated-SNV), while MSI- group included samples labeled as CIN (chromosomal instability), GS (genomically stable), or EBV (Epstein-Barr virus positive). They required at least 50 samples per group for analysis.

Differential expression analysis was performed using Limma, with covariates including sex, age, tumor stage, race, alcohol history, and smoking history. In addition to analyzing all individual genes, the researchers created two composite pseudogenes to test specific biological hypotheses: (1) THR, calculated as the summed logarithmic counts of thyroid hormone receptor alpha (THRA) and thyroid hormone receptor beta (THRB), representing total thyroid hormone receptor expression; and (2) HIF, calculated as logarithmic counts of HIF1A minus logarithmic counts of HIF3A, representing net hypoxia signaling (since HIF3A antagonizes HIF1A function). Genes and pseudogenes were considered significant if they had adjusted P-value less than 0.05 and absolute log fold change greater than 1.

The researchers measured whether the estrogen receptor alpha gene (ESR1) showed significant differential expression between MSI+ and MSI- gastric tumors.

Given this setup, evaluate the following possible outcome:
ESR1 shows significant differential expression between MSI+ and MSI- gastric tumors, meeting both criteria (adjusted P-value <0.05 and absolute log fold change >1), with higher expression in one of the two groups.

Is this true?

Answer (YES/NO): NO